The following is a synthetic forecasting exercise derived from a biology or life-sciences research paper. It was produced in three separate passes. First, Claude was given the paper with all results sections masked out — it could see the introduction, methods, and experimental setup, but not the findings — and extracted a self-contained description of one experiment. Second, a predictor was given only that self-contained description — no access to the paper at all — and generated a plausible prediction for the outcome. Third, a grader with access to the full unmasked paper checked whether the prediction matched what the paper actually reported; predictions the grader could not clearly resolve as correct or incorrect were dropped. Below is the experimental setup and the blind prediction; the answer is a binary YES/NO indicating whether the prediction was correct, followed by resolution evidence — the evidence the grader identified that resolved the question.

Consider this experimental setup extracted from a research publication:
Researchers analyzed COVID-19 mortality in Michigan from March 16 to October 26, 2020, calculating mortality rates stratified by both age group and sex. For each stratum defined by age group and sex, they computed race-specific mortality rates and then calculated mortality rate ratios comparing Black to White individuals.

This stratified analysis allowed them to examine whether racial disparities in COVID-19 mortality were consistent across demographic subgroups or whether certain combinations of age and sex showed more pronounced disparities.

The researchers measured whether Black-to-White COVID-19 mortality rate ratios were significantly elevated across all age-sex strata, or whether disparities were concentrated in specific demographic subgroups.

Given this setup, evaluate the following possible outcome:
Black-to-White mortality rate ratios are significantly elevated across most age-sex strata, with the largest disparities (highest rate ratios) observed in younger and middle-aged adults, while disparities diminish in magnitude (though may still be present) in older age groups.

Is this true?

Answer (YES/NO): YES